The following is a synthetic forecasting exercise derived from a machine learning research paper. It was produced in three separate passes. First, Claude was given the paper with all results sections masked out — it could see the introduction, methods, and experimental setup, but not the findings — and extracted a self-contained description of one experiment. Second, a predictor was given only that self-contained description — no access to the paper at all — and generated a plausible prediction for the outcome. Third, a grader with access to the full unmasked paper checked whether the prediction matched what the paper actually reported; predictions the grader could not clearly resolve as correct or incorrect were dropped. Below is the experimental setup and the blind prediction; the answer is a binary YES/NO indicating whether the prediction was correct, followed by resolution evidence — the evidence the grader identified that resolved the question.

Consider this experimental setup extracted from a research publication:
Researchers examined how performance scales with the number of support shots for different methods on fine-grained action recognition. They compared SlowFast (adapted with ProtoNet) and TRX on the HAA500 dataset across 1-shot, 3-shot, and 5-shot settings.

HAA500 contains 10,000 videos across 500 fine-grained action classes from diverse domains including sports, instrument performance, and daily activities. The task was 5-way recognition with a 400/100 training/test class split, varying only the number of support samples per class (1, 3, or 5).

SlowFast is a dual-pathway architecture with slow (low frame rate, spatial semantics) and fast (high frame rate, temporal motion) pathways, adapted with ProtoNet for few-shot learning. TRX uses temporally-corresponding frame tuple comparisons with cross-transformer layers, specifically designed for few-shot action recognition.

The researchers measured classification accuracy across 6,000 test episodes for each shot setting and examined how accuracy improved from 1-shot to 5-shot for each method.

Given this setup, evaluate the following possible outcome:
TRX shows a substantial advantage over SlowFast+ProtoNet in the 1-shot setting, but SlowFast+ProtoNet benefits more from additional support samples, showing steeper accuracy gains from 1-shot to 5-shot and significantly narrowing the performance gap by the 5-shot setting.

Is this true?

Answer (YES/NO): NO